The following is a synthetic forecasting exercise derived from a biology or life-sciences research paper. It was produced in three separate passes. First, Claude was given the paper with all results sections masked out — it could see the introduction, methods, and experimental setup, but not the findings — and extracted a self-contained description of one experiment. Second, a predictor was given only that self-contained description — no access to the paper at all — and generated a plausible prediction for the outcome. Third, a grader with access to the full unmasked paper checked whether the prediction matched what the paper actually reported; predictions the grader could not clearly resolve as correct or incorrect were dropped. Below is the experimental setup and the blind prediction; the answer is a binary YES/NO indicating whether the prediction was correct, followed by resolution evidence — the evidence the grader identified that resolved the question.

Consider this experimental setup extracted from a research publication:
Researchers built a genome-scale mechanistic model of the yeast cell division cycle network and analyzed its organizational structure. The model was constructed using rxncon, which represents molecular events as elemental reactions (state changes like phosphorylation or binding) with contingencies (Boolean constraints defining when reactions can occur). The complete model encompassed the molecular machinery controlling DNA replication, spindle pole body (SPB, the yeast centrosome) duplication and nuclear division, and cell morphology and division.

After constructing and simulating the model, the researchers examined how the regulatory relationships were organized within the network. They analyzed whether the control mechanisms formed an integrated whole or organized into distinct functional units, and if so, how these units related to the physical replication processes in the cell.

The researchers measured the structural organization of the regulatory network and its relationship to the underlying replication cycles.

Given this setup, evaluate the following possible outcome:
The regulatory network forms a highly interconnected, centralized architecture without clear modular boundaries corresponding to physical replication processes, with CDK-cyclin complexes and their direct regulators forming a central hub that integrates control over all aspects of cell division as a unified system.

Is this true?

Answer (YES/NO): NO